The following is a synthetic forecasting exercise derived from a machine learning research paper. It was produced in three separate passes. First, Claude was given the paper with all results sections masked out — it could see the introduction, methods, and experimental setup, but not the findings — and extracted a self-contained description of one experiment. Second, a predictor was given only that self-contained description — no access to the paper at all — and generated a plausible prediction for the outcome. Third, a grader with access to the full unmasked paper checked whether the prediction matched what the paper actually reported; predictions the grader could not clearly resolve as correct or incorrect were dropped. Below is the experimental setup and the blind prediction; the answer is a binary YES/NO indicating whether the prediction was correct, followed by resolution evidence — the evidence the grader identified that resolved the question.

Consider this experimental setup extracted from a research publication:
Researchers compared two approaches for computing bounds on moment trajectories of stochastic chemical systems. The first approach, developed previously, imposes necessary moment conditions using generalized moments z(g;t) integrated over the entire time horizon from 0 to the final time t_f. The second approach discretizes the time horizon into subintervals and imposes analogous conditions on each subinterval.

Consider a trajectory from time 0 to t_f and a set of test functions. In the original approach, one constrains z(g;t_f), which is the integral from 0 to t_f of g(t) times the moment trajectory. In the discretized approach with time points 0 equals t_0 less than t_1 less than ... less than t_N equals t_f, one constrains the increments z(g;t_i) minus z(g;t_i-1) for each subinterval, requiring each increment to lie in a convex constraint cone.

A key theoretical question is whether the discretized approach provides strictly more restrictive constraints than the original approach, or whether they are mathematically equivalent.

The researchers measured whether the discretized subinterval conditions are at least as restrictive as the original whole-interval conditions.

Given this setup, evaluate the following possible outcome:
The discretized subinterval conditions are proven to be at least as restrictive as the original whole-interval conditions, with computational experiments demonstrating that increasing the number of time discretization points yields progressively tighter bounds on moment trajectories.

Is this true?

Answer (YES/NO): YES